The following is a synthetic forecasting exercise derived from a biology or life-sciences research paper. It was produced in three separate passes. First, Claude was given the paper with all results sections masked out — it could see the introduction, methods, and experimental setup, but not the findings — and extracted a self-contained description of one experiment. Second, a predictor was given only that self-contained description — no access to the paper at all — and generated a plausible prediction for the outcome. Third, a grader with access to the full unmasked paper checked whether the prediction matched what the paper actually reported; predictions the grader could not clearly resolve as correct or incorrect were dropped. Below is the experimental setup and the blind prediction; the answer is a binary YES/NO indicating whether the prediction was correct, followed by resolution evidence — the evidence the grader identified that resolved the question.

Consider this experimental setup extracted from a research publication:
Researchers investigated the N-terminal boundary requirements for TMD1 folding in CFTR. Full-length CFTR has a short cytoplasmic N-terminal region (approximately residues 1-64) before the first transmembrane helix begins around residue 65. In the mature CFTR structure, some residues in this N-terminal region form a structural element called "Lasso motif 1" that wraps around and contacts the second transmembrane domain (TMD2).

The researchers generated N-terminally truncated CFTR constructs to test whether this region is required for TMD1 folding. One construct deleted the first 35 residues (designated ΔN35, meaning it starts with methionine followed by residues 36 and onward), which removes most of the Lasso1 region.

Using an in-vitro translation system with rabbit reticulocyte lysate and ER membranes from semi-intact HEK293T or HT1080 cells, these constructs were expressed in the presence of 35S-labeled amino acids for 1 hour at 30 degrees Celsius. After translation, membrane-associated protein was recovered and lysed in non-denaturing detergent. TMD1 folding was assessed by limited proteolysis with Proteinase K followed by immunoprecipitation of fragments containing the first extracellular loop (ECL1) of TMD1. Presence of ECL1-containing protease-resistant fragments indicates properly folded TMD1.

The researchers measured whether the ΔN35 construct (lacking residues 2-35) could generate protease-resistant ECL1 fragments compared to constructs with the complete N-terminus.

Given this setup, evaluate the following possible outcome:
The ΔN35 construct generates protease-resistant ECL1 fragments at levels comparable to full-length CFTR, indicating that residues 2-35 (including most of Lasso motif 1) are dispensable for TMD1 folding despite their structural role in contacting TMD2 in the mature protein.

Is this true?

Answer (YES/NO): YES